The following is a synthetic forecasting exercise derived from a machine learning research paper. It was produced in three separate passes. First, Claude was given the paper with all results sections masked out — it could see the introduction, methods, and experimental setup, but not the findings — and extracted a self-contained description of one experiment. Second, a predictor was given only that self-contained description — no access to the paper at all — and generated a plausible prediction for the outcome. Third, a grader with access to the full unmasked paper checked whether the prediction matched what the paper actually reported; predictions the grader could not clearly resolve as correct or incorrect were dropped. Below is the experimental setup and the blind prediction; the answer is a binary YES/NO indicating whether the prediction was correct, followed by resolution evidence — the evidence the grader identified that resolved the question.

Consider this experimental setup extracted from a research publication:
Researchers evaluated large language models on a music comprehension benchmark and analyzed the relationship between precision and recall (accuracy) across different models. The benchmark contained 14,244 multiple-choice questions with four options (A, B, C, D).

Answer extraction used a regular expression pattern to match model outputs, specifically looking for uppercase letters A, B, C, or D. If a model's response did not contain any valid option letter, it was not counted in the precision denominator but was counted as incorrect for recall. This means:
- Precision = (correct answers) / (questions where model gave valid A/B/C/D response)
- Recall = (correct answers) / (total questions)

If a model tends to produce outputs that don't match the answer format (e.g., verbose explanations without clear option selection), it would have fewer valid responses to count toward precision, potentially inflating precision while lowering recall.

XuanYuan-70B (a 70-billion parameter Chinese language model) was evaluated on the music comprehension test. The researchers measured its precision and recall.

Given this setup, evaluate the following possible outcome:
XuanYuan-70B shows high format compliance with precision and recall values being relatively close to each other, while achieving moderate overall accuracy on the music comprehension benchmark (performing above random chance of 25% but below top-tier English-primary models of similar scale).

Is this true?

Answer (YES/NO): NO